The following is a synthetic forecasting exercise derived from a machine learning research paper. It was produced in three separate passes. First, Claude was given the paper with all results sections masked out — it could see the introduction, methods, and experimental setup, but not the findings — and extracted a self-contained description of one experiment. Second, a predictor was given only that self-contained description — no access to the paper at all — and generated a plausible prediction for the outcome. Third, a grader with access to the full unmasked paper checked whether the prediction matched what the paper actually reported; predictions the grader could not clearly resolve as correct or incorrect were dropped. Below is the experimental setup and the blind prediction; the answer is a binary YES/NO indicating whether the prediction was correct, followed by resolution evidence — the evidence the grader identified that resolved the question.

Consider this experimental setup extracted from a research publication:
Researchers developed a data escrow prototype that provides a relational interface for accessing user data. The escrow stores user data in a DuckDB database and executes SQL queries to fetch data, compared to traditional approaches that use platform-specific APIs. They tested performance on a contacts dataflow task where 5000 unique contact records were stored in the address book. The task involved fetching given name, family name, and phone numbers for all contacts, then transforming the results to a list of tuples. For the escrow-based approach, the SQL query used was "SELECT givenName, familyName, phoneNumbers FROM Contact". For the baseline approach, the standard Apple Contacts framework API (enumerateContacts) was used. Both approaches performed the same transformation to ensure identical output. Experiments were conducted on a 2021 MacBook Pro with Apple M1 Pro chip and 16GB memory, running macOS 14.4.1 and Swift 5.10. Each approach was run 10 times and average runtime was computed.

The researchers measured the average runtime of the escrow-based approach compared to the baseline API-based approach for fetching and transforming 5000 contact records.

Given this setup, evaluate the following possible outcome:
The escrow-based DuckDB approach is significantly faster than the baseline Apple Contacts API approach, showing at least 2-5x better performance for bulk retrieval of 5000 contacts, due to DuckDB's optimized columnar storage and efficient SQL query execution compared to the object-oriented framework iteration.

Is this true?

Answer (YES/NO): YES